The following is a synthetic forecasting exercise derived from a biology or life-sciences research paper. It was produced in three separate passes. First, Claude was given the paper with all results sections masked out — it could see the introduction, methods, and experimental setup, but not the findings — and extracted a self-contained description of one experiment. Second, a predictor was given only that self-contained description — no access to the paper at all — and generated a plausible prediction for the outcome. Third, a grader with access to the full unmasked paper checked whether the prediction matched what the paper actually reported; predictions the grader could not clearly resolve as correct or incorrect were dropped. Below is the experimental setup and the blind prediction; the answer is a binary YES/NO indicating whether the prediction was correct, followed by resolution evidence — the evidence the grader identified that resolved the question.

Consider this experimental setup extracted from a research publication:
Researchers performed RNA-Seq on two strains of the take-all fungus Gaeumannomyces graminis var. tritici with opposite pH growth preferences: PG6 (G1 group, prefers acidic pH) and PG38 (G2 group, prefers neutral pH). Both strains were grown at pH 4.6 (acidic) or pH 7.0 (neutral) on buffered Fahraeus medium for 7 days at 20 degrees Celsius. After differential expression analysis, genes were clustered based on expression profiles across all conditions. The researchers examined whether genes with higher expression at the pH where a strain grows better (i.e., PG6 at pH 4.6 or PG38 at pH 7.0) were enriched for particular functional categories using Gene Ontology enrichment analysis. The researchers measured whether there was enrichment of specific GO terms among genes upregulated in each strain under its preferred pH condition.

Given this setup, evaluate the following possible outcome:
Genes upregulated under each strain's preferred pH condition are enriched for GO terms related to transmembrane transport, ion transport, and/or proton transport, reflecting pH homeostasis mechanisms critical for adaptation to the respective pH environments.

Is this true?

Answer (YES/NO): NO